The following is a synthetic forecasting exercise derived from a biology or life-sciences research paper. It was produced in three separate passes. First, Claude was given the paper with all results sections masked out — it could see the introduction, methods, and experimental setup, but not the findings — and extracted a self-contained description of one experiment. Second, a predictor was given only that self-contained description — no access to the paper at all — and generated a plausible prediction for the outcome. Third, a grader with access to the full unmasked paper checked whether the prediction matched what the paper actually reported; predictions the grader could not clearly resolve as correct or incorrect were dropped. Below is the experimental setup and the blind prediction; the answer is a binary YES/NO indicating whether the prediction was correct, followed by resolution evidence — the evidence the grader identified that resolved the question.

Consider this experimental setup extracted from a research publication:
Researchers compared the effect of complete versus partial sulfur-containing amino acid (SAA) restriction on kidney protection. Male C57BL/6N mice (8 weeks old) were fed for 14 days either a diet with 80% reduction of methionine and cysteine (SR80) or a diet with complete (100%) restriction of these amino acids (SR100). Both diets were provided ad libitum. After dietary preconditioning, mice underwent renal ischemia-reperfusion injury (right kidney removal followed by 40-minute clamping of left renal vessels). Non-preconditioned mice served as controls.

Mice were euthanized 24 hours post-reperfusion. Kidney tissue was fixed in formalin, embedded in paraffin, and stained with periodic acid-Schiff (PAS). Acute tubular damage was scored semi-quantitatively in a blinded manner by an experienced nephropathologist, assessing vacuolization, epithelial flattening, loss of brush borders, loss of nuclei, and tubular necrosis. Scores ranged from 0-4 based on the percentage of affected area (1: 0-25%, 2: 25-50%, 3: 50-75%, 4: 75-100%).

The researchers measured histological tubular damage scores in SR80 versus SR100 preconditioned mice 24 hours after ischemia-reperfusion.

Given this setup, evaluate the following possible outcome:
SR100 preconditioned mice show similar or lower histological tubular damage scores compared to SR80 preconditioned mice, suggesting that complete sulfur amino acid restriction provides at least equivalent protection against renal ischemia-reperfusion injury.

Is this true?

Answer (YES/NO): YES